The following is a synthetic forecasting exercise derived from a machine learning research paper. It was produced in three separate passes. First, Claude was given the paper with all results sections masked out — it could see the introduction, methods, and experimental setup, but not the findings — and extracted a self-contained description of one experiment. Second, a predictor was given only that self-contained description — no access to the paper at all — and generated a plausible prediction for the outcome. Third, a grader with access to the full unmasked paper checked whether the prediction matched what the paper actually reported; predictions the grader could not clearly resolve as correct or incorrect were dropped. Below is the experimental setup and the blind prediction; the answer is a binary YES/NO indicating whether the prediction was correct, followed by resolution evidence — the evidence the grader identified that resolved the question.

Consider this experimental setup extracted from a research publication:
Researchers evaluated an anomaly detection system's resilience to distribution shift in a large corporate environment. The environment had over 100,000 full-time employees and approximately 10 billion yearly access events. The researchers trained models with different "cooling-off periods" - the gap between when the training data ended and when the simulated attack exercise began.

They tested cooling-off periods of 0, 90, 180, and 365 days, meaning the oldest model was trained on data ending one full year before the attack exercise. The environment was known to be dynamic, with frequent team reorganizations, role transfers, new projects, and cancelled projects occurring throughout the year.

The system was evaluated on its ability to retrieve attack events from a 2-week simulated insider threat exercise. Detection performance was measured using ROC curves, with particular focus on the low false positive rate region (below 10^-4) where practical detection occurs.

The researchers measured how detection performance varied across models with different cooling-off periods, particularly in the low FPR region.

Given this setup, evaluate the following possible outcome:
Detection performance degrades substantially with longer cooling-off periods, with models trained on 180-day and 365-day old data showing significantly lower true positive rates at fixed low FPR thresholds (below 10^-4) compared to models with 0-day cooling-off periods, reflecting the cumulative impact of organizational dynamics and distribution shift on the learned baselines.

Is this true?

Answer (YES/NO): NO